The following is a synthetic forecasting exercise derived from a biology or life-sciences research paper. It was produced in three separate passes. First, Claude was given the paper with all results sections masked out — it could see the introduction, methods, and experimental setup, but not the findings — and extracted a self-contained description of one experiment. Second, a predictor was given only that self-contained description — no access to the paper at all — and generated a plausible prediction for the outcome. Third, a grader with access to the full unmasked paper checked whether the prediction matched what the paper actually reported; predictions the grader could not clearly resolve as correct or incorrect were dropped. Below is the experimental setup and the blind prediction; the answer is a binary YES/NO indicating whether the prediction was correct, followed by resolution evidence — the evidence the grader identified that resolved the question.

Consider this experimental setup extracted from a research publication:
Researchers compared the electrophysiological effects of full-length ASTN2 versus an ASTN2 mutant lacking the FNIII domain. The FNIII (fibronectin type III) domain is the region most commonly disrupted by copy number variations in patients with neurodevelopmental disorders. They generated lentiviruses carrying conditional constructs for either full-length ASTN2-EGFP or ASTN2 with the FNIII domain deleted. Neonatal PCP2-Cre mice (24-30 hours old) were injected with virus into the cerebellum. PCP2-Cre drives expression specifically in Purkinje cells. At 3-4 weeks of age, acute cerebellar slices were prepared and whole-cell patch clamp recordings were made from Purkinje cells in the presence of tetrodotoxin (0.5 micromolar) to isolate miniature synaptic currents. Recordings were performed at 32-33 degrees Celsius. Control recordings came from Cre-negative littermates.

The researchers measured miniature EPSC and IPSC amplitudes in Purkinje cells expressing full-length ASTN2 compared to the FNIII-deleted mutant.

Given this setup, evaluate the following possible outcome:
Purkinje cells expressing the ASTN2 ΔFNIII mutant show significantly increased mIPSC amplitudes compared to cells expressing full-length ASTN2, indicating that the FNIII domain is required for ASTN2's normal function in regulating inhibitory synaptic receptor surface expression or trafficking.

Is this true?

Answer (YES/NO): NO